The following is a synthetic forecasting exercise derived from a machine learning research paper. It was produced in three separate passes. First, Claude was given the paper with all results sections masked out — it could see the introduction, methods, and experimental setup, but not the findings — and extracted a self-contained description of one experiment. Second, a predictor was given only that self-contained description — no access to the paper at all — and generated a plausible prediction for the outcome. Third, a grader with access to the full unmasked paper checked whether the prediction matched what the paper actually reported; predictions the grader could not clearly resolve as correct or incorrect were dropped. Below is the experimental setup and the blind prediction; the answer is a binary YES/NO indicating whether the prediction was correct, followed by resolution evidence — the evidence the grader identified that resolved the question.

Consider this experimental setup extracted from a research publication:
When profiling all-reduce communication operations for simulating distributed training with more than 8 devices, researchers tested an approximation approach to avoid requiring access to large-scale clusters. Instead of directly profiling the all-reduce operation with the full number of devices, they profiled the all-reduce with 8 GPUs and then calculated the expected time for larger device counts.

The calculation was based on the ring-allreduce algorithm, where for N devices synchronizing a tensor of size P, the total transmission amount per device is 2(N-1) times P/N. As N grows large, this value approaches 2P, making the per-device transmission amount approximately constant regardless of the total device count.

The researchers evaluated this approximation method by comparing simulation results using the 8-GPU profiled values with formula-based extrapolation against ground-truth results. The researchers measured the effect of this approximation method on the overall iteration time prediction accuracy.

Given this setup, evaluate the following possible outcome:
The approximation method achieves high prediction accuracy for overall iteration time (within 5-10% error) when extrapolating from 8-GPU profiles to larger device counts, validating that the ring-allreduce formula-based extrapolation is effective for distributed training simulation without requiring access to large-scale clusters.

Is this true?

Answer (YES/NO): NO